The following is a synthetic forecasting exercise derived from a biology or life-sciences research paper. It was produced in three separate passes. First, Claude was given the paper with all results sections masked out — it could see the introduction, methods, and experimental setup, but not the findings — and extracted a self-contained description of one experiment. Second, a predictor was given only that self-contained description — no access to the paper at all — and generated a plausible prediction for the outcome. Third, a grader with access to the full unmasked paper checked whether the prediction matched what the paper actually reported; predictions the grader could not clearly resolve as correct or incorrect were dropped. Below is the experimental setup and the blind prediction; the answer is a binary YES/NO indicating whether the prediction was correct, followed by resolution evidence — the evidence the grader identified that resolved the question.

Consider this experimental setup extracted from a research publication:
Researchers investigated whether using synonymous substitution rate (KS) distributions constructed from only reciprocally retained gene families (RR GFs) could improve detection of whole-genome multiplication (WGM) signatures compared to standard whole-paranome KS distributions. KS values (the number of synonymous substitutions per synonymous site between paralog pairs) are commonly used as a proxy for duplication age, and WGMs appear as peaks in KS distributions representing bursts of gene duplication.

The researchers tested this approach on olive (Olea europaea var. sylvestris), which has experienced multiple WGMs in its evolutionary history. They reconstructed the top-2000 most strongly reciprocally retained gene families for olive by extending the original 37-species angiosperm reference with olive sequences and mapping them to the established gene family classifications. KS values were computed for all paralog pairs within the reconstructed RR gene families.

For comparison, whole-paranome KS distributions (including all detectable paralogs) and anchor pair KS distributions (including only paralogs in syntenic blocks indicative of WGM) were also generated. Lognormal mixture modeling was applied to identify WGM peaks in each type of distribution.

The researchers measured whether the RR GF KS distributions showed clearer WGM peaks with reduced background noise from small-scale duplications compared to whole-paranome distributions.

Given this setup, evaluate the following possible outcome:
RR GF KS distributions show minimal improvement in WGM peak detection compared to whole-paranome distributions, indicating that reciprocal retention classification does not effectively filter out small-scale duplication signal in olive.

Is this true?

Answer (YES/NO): NO